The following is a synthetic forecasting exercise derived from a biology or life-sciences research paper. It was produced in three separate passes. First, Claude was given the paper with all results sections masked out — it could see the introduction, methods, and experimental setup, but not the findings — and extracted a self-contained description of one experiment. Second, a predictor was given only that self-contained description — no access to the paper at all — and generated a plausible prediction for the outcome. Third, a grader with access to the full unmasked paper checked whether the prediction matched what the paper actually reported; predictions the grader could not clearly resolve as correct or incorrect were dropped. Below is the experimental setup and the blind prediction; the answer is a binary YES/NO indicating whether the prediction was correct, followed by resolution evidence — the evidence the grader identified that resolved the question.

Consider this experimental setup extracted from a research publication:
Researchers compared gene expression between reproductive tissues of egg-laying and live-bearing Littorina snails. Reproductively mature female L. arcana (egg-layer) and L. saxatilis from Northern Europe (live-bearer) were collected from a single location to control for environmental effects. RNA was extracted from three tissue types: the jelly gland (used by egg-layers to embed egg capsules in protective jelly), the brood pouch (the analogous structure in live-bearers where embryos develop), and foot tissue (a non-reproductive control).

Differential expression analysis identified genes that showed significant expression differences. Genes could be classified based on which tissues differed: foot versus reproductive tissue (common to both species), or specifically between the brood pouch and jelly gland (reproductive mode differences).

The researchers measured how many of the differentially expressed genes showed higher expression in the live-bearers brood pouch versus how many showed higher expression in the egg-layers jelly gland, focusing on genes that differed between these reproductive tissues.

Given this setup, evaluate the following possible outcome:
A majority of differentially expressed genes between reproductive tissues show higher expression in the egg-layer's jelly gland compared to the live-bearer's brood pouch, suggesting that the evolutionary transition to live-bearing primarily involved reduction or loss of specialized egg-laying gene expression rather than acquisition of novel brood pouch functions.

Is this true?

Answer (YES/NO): NO